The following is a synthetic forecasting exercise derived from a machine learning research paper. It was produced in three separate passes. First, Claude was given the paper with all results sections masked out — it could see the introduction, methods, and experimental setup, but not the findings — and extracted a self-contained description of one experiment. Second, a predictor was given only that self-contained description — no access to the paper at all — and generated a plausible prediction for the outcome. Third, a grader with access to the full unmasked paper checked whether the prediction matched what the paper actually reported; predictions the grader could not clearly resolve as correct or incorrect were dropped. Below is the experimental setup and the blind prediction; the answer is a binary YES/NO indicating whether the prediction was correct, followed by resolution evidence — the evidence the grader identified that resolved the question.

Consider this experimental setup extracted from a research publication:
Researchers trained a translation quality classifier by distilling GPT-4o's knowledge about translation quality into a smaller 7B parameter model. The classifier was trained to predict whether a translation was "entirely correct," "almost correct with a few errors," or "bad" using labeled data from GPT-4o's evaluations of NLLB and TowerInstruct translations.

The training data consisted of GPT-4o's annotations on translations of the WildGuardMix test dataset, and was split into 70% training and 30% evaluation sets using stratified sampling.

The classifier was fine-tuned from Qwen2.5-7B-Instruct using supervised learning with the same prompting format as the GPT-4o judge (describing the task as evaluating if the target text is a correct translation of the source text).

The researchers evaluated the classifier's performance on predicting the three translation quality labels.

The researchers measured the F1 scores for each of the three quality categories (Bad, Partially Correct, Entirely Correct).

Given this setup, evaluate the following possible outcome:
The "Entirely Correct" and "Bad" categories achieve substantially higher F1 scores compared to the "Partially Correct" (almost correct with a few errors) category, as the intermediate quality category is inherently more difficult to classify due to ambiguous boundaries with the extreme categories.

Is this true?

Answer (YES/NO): NO